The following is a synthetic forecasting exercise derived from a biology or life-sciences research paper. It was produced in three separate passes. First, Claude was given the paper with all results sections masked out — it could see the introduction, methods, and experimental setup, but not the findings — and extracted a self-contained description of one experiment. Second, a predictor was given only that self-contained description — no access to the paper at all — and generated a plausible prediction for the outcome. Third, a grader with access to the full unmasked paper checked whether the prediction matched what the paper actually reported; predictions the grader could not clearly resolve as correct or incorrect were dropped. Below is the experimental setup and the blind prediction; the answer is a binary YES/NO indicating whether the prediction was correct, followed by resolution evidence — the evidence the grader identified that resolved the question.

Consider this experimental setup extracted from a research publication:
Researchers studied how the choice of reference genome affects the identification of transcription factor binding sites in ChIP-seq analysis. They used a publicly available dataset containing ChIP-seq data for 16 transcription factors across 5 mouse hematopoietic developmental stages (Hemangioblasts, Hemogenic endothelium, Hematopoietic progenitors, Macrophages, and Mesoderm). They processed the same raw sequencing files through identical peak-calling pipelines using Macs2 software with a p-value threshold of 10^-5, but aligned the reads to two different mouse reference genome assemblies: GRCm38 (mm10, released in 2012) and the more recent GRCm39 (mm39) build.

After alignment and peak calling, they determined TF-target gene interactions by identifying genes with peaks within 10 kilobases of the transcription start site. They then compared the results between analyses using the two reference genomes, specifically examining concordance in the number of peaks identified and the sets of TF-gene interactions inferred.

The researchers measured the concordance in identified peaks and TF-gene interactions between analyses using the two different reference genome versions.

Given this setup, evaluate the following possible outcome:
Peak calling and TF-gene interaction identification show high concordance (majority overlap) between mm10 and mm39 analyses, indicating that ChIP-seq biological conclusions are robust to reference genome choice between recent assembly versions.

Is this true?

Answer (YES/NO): YES